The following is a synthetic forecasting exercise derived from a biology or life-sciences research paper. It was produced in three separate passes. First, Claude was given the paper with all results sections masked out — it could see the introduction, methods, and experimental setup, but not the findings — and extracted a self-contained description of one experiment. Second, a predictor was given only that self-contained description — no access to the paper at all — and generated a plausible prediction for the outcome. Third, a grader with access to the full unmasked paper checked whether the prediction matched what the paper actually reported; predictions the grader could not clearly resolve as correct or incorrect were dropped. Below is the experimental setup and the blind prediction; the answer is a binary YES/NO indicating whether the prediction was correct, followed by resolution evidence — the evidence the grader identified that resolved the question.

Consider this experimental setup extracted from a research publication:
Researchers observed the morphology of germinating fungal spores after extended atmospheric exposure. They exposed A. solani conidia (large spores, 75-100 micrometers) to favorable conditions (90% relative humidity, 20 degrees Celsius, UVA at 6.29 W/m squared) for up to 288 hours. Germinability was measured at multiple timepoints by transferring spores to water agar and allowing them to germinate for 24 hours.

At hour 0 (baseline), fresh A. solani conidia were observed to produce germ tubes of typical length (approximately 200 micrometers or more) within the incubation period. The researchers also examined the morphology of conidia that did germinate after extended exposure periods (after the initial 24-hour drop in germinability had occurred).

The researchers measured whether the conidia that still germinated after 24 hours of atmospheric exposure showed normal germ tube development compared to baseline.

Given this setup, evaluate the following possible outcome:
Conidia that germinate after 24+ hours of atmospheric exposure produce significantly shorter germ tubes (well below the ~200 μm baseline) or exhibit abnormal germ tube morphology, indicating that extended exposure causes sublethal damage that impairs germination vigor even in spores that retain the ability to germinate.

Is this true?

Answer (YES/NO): YES